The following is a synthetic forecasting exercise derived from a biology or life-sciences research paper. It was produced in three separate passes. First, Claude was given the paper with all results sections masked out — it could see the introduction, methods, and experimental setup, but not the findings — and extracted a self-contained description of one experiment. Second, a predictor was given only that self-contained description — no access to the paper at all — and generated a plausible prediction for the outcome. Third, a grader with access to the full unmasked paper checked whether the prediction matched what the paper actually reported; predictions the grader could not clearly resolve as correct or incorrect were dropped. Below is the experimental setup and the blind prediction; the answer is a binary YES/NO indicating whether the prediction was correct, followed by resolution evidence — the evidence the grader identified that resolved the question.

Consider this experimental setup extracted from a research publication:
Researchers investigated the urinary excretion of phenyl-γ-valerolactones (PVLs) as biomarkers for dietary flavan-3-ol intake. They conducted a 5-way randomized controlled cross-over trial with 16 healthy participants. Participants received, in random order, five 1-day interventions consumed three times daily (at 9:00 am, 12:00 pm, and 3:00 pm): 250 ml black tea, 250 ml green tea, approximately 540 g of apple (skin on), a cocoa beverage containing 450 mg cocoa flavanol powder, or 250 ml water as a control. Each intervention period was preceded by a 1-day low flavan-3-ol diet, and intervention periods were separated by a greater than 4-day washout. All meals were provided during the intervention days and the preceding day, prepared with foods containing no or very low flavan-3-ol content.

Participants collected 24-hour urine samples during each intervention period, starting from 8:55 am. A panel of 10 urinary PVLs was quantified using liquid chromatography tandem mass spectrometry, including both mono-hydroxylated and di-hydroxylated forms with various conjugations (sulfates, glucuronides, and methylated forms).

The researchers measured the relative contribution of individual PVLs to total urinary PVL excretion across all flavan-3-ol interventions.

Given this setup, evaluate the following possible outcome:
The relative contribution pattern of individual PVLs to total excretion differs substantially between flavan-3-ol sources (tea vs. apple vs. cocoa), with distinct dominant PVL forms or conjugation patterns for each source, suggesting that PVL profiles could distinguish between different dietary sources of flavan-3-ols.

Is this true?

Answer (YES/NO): NO